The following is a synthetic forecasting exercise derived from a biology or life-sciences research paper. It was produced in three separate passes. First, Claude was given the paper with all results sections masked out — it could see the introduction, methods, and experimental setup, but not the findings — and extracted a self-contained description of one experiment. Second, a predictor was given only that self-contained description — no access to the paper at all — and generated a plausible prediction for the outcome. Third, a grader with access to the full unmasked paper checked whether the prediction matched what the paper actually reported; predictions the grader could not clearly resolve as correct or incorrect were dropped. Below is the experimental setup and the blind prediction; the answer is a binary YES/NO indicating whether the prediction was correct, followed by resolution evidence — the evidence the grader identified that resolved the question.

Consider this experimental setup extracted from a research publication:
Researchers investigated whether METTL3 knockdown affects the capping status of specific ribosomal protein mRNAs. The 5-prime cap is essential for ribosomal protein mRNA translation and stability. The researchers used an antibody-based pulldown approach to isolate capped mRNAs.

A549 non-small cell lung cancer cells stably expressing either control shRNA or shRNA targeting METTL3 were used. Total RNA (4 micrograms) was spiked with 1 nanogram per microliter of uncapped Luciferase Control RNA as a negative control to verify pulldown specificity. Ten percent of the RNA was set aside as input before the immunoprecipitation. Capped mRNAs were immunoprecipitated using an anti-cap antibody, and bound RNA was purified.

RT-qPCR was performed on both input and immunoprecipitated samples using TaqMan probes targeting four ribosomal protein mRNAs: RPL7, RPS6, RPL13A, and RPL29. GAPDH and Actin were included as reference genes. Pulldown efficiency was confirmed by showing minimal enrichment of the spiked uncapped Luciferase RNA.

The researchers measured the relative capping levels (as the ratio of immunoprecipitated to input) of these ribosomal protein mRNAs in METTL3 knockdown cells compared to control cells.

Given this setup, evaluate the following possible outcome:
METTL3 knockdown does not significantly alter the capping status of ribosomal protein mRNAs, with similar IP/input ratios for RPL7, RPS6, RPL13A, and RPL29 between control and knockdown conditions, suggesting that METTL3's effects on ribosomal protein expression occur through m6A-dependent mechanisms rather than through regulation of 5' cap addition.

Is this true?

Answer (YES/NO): NO